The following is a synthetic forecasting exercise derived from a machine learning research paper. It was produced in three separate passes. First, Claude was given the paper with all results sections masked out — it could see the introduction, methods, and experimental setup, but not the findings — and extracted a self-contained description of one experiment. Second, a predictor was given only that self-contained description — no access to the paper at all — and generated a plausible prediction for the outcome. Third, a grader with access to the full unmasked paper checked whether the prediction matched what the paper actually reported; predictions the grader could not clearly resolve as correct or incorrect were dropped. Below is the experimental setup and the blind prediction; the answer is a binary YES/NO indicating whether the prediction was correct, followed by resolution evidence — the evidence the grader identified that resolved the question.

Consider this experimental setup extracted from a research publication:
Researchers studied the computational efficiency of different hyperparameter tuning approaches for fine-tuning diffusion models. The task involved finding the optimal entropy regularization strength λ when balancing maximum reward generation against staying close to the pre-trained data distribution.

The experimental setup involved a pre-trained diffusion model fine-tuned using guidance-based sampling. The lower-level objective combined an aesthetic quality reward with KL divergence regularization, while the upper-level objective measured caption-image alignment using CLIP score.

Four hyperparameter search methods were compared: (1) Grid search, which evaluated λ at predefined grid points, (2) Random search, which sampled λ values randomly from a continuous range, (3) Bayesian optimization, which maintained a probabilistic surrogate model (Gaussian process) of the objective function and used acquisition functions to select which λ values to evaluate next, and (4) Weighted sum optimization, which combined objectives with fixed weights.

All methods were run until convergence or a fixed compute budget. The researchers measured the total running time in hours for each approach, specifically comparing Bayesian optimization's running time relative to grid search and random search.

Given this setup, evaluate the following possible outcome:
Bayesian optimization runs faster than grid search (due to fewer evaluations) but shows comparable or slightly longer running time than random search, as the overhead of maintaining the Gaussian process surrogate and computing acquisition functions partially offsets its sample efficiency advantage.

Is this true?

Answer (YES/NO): NO